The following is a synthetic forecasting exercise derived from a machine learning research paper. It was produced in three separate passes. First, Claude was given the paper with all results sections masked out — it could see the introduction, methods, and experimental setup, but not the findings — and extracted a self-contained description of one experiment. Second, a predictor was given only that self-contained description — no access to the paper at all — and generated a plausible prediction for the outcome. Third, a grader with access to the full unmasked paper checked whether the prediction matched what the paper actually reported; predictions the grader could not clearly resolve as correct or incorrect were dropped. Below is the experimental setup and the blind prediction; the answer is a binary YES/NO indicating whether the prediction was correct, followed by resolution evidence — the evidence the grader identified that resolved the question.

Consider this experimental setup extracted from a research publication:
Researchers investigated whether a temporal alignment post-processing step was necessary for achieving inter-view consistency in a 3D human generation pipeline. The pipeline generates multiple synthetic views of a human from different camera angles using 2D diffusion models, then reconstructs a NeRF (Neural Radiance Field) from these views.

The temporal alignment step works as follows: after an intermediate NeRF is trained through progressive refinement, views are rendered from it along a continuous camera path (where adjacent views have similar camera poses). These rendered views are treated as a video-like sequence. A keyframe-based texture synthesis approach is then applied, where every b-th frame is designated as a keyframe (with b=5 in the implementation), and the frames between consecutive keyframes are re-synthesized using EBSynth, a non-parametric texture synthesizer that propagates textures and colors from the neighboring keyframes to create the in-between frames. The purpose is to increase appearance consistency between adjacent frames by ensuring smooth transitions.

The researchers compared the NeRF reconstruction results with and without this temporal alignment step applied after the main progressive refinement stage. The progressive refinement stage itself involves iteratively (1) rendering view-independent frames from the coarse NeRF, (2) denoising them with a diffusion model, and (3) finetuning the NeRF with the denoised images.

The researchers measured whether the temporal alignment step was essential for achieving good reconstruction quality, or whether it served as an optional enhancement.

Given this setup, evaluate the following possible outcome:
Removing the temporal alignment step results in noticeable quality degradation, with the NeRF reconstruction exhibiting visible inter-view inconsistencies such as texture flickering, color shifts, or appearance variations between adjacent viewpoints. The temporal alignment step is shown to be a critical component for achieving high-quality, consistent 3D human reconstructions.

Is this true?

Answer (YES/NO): NO